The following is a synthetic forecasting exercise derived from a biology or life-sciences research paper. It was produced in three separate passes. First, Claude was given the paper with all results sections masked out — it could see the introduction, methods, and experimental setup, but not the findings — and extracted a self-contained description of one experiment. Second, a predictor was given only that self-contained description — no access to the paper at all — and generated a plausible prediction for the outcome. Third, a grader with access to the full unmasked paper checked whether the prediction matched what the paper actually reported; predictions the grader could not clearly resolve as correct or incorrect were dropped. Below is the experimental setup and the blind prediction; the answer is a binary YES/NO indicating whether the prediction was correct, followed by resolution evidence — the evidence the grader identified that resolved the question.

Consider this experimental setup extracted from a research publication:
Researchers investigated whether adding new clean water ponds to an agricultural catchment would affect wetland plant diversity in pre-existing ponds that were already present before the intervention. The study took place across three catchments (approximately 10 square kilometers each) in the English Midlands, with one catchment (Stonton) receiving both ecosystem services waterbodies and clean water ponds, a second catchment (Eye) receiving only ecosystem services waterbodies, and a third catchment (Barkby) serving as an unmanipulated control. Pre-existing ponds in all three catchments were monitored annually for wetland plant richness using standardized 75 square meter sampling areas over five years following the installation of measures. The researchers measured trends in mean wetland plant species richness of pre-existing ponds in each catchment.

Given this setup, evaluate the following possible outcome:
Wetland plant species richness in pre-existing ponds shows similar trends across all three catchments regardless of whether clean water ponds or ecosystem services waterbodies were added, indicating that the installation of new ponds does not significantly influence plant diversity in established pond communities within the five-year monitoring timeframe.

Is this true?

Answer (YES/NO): NO